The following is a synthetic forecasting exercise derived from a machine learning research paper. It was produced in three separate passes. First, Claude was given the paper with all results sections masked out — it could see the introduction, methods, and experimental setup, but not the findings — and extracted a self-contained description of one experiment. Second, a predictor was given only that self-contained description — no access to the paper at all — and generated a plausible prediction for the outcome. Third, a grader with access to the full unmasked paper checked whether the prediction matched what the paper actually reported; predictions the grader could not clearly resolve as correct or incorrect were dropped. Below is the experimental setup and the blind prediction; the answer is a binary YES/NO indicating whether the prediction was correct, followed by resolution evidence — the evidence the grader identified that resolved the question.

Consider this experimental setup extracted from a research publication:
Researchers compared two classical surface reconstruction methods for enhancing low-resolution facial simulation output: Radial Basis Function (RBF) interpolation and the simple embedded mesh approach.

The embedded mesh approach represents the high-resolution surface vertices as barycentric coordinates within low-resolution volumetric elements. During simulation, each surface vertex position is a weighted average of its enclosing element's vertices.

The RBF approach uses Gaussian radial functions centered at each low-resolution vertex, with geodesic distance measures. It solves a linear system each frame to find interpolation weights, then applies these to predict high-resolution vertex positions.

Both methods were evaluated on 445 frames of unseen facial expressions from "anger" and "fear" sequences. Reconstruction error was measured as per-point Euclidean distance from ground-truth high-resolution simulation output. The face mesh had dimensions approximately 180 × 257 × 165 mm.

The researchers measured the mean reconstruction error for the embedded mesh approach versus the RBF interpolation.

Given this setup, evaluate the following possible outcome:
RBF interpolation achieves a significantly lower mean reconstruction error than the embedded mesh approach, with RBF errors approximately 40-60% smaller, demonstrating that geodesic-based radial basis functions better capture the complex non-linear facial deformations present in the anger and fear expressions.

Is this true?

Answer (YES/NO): NO